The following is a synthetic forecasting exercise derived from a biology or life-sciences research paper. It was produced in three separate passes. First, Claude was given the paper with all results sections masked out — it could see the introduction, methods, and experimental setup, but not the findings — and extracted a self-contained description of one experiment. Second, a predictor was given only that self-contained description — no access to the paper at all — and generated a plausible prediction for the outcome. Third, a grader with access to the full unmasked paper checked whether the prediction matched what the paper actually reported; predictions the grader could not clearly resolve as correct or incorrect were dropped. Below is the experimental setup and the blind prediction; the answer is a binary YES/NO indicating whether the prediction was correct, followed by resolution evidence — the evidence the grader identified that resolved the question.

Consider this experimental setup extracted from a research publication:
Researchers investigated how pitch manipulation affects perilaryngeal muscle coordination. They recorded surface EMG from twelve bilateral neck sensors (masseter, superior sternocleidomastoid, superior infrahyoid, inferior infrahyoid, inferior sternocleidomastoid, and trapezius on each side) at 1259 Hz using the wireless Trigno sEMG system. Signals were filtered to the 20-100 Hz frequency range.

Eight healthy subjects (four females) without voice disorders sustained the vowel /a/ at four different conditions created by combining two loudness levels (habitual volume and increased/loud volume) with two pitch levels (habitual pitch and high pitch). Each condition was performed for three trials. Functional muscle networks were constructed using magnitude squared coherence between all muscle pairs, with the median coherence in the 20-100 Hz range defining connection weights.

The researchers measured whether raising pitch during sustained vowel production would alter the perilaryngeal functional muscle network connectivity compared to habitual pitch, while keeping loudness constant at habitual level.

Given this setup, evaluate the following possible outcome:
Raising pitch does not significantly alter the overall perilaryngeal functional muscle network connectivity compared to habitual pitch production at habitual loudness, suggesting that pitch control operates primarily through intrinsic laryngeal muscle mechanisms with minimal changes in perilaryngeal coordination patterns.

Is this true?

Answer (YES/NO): NO